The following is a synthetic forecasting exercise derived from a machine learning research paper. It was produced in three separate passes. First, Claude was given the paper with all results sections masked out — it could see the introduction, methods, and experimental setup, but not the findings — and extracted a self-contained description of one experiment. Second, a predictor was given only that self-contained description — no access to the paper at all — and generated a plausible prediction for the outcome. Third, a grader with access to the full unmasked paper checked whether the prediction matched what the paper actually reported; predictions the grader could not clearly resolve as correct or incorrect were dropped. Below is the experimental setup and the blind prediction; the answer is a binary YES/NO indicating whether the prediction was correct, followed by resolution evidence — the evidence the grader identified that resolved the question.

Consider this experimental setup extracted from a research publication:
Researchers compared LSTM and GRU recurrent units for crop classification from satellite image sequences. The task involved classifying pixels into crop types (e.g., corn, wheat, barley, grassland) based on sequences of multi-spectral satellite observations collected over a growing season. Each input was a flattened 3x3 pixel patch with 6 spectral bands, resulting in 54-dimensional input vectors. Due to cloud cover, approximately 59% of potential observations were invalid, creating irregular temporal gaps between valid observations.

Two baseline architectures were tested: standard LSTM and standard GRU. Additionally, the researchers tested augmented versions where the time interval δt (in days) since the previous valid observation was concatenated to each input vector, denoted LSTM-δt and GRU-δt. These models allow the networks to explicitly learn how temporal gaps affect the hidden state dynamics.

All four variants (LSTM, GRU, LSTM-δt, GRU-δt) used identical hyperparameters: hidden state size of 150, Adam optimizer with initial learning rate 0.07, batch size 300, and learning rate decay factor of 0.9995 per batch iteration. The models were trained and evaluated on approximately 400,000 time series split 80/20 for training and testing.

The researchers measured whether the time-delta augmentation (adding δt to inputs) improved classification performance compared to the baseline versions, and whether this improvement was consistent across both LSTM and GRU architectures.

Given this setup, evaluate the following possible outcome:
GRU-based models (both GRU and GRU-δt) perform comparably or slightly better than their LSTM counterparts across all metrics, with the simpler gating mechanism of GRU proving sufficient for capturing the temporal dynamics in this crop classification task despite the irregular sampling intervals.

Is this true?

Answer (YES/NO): YES